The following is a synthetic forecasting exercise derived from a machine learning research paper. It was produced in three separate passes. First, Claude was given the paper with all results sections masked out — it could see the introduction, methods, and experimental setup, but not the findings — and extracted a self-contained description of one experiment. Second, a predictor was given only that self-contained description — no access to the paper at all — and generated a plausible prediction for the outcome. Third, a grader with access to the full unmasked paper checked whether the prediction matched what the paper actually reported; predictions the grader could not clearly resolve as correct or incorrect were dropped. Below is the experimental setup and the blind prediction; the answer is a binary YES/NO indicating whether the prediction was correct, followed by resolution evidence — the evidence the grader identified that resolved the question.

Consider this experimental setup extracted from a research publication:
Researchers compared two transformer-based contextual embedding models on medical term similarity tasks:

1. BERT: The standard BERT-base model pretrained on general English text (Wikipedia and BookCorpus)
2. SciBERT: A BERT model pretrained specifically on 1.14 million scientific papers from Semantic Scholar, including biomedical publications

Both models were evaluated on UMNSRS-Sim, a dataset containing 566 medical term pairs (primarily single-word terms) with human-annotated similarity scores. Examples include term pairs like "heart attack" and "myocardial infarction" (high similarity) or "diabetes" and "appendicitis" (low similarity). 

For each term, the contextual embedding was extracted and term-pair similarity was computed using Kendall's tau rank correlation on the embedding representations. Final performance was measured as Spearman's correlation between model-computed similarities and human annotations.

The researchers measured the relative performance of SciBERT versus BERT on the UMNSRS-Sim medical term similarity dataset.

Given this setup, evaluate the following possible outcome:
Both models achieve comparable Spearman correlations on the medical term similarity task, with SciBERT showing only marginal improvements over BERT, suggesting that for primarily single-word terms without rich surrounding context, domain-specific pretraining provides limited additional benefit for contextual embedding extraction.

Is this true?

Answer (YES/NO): NO